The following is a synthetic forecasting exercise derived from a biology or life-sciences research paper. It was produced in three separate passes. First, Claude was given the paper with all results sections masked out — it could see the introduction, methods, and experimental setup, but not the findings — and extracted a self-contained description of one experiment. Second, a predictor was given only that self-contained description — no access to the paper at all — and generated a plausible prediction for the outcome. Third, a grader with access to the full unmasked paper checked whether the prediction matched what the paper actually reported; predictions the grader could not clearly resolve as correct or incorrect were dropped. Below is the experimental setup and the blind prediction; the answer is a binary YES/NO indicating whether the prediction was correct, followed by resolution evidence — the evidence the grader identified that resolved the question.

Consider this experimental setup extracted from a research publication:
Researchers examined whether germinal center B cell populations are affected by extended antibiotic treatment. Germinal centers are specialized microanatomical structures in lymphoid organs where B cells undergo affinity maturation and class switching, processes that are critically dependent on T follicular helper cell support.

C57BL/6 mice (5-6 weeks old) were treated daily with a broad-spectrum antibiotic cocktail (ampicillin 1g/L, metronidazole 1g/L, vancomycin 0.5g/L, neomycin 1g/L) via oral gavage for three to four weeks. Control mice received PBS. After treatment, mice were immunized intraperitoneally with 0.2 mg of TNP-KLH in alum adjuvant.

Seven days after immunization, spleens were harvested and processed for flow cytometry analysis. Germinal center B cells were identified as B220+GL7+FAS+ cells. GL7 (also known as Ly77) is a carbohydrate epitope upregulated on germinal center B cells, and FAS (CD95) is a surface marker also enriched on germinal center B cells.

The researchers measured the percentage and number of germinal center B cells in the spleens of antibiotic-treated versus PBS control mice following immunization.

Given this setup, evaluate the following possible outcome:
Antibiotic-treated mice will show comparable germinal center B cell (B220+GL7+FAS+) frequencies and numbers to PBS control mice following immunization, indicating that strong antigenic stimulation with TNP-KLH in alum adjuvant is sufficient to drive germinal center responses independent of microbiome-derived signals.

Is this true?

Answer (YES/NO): NO